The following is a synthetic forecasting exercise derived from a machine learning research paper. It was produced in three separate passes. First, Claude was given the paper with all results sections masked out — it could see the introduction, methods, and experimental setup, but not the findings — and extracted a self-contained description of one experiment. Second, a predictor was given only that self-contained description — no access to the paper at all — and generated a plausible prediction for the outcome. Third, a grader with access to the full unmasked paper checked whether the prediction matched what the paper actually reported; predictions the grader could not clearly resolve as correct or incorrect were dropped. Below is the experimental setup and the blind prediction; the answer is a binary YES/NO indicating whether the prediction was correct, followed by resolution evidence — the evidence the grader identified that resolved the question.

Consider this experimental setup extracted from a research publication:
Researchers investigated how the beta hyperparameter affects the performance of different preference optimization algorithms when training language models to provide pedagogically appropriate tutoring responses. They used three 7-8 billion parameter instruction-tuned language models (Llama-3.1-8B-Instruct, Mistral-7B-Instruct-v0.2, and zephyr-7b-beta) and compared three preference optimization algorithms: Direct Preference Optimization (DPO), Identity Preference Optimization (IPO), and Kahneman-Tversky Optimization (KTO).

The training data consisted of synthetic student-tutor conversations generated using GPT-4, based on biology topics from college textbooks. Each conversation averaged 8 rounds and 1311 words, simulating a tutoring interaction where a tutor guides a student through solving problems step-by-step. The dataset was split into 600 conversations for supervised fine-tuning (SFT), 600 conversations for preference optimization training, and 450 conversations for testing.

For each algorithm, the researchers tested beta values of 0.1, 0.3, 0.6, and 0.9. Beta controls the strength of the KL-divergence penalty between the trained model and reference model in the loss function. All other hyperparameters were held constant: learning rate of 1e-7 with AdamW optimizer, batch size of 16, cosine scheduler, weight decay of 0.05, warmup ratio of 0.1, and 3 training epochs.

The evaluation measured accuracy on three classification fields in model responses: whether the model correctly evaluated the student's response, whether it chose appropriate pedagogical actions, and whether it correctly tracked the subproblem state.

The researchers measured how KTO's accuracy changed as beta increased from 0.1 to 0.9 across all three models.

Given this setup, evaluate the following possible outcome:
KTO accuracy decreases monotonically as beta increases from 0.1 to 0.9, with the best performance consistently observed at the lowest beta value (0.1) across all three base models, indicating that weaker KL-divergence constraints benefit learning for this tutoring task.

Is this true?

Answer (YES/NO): NO